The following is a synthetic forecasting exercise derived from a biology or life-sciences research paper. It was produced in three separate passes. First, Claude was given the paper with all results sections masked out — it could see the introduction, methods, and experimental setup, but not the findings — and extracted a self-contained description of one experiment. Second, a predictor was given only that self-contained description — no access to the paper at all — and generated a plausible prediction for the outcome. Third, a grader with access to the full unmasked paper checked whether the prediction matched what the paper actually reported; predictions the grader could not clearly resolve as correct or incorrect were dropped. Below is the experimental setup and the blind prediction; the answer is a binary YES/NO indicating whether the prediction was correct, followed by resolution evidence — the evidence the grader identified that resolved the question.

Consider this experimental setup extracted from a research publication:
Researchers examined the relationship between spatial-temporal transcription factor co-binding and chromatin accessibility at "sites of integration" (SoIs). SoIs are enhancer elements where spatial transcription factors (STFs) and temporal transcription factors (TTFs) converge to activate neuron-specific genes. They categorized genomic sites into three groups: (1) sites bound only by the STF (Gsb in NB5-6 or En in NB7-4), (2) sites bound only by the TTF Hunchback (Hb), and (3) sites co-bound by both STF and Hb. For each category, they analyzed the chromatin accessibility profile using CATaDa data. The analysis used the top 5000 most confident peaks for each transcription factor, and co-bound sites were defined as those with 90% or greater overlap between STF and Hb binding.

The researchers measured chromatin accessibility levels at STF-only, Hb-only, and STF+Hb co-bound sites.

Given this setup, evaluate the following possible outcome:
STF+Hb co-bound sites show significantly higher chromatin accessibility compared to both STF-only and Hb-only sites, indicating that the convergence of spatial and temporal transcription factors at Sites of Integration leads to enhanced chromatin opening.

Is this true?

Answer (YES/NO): YES